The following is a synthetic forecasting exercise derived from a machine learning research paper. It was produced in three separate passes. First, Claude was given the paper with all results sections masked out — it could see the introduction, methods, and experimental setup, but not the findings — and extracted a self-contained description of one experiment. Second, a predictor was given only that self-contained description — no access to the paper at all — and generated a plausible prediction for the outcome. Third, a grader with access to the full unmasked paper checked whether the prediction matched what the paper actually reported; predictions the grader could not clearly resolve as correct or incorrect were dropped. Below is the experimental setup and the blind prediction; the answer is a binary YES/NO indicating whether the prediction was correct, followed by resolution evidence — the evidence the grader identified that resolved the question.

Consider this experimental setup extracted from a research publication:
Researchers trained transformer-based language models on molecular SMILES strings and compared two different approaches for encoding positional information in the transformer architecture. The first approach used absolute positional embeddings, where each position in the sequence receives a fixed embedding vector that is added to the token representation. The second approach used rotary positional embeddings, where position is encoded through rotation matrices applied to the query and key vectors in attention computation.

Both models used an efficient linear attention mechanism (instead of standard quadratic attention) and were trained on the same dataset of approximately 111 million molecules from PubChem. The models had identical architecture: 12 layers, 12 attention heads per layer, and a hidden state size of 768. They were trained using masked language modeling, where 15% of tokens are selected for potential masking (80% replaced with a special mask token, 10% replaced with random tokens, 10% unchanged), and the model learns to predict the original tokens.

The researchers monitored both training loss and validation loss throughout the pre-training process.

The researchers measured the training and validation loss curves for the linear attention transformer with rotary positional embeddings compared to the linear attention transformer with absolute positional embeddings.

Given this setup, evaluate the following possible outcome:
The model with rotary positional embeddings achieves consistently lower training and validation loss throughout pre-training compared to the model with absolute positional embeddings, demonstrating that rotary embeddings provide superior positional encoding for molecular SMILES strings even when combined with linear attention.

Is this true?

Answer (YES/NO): YES